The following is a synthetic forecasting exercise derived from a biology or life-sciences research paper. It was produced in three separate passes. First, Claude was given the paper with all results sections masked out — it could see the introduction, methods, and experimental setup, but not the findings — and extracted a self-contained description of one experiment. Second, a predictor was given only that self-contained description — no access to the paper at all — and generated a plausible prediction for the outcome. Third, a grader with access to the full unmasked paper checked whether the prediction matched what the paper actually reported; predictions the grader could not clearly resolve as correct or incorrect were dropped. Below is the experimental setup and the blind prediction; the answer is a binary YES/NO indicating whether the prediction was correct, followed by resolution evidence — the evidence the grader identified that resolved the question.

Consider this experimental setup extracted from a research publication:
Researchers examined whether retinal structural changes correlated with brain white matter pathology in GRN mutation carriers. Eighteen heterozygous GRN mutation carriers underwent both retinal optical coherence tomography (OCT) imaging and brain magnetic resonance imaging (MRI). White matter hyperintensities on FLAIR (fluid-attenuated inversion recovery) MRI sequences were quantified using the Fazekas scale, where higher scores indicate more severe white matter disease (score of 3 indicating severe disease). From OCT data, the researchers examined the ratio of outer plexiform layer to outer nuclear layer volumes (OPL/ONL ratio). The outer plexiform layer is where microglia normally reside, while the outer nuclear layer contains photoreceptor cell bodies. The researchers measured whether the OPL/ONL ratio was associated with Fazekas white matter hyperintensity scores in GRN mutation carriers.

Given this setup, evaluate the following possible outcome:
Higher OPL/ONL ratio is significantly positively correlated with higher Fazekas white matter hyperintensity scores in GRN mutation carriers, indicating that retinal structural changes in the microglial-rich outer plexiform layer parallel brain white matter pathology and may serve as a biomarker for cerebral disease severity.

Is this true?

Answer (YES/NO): YES